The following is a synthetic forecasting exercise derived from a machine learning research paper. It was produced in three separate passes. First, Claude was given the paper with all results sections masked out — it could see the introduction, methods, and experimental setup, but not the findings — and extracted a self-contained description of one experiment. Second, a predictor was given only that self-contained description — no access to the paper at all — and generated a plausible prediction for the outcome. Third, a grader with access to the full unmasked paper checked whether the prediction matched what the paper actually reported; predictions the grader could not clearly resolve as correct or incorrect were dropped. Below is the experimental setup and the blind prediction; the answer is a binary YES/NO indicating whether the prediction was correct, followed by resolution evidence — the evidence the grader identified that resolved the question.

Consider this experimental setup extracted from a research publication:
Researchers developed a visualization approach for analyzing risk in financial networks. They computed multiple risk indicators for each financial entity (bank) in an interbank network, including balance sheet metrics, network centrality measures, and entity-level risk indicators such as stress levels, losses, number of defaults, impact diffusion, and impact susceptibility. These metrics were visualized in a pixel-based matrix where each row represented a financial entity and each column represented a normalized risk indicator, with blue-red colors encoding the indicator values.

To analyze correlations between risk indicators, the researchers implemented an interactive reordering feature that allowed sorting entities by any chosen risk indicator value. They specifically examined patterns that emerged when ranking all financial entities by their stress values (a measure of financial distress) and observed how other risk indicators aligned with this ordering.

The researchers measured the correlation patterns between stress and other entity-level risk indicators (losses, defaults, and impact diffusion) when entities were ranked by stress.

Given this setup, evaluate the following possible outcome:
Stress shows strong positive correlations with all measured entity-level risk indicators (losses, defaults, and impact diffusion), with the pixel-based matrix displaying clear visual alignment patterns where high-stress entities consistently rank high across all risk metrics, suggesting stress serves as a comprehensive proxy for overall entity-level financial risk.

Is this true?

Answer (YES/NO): YES